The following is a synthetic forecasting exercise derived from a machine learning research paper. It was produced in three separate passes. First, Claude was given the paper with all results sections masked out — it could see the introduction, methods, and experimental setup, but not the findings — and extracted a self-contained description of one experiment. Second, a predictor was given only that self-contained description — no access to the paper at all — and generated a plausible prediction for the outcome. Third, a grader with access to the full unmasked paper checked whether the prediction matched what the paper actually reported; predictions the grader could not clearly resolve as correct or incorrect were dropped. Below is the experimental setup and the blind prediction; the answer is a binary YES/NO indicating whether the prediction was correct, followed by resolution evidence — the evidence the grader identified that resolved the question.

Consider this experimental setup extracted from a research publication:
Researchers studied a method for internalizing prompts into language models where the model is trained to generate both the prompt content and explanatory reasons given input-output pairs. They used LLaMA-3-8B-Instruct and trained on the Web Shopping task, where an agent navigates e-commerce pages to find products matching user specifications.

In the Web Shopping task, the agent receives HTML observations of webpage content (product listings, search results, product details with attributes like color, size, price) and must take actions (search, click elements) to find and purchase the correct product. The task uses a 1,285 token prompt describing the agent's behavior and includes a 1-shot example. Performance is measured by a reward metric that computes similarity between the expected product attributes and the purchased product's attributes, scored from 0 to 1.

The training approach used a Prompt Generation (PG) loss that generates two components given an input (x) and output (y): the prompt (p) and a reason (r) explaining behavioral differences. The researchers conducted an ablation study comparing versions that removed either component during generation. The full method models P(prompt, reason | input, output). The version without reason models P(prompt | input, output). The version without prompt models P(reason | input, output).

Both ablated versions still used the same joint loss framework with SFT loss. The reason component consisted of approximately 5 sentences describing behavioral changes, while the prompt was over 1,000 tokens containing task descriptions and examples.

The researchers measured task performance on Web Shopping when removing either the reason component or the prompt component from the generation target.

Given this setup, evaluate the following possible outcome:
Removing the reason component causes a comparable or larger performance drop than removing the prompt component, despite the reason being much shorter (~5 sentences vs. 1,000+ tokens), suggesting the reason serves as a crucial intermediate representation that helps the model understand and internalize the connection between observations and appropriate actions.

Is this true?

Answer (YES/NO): NO